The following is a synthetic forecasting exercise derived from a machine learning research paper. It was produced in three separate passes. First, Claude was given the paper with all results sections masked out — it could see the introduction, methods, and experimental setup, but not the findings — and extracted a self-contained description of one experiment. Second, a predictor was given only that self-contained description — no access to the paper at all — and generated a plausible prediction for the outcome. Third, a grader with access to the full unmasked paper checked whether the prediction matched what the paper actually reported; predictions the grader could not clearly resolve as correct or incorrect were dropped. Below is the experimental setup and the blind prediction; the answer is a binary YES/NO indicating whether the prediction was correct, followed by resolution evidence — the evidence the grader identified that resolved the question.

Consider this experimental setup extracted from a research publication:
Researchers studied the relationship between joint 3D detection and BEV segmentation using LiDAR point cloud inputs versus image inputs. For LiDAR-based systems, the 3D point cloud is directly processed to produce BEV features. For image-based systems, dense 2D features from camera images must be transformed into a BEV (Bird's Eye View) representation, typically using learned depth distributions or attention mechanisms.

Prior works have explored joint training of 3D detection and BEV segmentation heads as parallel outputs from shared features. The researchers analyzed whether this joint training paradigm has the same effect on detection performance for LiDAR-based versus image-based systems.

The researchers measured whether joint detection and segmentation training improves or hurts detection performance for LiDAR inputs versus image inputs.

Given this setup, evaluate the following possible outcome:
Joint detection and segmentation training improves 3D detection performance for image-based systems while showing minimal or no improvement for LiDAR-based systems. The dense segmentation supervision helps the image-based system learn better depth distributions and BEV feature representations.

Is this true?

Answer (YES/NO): NO